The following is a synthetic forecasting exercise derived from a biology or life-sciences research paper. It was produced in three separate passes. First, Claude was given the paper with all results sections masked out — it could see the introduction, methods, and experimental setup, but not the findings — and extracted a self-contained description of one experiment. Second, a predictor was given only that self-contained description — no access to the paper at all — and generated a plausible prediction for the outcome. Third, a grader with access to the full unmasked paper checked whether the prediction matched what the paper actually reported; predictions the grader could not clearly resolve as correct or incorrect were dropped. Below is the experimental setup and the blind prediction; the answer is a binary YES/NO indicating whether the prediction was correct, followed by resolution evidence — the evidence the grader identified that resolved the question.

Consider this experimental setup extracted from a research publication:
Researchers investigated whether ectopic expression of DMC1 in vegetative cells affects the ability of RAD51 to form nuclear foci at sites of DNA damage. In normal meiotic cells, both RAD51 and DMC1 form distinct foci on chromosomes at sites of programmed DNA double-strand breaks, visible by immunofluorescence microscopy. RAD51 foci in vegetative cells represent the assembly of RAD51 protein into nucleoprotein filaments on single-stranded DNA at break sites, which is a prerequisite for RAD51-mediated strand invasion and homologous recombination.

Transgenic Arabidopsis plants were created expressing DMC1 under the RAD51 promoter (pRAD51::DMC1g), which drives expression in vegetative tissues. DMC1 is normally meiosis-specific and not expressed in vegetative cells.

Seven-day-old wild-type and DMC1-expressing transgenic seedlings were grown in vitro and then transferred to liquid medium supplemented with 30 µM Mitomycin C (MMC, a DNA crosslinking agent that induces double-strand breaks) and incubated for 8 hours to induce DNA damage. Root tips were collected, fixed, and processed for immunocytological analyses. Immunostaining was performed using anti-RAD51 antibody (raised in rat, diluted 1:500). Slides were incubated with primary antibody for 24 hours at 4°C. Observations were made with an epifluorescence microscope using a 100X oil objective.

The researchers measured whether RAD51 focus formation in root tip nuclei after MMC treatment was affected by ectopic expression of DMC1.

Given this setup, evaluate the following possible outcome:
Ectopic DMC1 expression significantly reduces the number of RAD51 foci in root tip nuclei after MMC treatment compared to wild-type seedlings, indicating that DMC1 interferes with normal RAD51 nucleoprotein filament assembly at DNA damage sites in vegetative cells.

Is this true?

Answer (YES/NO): NO